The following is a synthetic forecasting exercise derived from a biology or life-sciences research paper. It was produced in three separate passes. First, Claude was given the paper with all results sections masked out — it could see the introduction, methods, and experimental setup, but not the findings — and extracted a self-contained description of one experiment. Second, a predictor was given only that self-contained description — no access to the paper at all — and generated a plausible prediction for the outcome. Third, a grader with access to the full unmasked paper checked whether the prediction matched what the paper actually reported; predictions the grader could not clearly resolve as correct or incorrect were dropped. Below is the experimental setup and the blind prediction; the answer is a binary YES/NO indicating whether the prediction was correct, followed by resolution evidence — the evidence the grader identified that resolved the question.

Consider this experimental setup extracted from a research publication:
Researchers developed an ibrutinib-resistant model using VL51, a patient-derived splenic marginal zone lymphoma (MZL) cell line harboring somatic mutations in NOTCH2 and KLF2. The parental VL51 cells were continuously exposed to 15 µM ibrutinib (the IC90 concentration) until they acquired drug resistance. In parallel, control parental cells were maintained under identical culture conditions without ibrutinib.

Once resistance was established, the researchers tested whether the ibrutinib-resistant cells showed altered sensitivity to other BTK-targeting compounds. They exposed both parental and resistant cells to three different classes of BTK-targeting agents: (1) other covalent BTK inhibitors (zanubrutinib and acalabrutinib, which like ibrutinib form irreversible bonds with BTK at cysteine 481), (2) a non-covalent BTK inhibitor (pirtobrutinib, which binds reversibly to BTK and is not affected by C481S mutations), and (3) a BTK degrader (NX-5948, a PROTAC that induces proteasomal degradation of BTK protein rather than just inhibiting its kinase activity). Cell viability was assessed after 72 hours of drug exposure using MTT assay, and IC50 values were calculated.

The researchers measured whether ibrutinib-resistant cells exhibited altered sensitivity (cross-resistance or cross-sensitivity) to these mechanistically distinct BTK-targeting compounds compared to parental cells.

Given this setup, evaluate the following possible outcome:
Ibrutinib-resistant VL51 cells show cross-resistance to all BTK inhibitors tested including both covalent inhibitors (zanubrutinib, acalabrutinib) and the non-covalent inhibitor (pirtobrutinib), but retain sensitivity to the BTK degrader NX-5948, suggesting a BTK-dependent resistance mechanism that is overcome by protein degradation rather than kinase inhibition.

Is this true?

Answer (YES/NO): NO